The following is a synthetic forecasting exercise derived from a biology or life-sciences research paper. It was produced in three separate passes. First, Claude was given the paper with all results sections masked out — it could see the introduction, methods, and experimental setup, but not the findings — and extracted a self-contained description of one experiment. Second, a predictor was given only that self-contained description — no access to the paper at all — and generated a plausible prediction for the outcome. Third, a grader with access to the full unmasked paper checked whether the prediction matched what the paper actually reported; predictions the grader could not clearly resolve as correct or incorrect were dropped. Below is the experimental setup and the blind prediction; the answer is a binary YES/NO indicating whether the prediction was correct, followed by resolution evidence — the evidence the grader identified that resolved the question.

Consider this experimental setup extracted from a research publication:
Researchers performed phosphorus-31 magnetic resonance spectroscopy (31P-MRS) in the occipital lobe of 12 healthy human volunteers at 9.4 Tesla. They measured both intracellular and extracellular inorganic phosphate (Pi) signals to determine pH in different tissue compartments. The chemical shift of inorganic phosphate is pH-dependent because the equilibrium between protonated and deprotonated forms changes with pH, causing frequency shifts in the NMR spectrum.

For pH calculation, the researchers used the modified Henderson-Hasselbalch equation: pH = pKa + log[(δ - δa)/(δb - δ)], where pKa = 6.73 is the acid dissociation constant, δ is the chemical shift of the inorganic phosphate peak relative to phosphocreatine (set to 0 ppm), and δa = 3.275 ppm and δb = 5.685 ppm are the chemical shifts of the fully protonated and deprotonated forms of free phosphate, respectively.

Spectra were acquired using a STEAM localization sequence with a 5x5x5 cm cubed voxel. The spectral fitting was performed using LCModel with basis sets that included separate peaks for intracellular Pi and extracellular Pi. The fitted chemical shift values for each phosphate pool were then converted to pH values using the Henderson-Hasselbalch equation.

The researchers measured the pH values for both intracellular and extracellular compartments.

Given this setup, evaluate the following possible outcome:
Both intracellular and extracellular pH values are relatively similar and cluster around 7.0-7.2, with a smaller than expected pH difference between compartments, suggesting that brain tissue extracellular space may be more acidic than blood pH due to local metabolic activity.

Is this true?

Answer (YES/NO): NO